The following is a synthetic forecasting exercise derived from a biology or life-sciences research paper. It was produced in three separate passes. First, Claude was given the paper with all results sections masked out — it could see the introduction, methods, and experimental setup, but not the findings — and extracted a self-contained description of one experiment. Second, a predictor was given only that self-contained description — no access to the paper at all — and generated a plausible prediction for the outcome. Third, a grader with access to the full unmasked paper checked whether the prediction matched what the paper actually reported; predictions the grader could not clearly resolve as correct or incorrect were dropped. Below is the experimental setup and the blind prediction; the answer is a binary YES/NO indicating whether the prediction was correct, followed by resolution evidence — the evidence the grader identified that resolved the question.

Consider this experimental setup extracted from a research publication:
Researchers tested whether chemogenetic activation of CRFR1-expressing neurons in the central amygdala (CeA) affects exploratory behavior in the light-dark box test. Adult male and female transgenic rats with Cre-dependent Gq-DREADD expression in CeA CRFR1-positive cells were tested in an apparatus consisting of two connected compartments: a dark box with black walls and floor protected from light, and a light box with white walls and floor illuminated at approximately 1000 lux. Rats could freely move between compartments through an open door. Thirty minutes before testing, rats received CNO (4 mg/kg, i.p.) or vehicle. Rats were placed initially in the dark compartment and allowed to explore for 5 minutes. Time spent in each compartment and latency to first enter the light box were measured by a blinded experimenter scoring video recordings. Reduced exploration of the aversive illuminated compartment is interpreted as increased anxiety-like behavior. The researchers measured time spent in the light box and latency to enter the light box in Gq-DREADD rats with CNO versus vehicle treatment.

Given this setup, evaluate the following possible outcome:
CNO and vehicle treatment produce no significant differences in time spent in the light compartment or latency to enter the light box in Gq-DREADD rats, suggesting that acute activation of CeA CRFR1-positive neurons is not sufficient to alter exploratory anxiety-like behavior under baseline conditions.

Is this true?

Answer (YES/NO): YES